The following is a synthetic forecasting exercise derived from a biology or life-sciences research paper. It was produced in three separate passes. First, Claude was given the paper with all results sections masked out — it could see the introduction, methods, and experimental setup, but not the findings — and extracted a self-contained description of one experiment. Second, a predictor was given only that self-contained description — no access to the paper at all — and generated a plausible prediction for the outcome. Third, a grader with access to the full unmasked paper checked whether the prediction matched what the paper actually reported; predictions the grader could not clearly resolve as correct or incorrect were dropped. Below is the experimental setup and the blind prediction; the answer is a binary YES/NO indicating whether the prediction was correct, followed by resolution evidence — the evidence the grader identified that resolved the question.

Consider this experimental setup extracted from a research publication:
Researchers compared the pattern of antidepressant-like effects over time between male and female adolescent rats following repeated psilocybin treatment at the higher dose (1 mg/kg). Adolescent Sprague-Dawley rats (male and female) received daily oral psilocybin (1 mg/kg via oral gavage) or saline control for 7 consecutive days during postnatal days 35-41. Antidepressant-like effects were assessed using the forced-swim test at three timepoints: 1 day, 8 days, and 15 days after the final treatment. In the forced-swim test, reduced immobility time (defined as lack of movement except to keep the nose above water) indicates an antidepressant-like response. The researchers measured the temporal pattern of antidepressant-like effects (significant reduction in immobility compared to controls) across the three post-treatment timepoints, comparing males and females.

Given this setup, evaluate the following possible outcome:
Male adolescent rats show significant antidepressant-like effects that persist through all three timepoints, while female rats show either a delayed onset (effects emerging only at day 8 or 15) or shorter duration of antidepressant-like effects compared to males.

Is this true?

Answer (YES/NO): YES